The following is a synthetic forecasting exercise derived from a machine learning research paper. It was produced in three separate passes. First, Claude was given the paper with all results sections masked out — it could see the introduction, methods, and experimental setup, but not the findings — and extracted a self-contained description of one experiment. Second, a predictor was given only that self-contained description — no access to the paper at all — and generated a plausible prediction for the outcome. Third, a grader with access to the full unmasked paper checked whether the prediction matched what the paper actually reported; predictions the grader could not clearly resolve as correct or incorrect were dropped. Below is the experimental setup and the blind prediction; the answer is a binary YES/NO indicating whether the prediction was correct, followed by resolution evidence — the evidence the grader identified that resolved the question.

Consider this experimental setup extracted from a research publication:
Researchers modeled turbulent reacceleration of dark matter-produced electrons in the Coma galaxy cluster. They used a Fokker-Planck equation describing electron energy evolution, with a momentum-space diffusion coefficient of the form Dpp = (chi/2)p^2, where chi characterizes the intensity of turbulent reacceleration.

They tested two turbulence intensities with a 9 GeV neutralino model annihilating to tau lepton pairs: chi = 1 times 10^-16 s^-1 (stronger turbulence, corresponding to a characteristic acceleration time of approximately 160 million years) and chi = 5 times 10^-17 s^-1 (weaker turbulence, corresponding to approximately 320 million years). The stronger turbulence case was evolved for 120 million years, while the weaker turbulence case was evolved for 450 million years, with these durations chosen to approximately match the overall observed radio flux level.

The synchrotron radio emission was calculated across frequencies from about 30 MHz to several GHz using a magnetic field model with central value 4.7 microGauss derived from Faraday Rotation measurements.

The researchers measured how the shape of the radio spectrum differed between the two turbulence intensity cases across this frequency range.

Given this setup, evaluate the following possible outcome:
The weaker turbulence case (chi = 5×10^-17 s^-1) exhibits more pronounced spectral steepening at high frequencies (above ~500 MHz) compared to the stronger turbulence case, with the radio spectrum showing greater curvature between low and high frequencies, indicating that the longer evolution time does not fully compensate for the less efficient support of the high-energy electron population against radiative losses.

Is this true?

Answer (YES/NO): YES